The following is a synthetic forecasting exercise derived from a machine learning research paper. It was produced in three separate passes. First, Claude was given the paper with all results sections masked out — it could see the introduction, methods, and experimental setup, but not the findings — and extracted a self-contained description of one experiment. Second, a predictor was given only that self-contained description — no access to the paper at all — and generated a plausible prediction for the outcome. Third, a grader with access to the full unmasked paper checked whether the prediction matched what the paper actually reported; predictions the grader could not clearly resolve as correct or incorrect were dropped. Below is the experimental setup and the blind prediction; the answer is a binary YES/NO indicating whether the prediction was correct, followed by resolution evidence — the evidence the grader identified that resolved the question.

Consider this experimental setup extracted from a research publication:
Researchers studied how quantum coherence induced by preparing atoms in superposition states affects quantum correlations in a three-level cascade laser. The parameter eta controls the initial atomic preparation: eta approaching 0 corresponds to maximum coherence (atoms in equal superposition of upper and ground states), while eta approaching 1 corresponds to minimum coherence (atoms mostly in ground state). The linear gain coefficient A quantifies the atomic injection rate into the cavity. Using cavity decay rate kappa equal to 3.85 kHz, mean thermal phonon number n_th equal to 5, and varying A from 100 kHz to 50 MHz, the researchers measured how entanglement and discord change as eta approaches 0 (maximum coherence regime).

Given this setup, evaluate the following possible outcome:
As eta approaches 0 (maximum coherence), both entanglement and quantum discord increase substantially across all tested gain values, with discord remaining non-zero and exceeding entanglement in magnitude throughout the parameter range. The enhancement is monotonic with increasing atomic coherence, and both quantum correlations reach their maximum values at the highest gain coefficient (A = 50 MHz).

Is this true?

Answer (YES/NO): NO